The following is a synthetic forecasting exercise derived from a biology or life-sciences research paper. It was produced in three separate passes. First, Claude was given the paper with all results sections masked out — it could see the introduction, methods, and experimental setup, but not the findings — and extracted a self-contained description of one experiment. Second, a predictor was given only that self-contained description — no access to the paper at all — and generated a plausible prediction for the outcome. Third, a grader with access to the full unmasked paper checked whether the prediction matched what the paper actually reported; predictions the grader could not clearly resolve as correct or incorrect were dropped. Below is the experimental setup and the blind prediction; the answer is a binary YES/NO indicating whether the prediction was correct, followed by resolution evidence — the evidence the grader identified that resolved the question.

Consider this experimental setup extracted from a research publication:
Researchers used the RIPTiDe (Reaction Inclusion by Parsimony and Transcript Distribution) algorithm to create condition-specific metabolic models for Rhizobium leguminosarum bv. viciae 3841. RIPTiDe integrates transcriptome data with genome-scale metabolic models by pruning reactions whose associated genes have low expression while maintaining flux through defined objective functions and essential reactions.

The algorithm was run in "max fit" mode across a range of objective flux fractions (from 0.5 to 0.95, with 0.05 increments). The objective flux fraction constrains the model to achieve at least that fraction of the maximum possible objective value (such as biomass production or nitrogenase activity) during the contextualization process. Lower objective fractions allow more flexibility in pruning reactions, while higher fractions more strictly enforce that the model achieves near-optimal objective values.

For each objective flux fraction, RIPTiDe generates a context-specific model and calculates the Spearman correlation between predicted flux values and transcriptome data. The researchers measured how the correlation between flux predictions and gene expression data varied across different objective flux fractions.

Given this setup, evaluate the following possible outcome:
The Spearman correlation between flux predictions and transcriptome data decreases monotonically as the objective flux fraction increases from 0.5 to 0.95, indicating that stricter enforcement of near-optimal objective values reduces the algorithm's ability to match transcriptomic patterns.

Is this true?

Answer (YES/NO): NO